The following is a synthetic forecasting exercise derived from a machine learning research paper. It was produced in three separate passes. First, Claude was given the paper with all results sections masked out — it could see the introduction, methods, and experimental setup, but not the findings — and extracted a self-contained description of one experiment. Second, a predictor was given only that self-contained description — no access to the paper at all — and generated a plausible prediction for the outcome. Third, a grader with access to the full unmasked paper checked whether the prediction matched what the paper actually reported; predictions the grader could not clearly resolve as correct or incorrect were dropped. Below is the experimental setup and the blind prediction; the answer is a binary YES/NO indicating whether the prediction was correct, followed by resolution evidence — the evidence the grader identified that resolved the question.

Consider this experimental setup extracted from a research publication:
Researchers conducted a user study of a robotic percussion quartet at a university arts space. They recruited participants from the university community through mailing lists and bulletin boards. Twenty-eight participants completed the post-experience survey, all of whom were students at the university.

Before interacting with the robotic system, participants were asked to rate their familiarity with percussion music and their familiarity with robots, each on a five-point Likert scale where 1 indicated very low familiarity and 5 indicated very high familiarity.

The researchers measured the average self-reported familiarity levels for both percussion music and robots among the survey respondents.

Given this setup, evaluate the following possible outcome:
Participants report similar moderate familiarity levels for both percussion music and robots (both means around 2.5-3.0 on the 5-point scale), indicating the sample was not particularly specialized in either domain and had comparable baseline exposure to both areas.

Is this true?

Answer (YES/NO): NO